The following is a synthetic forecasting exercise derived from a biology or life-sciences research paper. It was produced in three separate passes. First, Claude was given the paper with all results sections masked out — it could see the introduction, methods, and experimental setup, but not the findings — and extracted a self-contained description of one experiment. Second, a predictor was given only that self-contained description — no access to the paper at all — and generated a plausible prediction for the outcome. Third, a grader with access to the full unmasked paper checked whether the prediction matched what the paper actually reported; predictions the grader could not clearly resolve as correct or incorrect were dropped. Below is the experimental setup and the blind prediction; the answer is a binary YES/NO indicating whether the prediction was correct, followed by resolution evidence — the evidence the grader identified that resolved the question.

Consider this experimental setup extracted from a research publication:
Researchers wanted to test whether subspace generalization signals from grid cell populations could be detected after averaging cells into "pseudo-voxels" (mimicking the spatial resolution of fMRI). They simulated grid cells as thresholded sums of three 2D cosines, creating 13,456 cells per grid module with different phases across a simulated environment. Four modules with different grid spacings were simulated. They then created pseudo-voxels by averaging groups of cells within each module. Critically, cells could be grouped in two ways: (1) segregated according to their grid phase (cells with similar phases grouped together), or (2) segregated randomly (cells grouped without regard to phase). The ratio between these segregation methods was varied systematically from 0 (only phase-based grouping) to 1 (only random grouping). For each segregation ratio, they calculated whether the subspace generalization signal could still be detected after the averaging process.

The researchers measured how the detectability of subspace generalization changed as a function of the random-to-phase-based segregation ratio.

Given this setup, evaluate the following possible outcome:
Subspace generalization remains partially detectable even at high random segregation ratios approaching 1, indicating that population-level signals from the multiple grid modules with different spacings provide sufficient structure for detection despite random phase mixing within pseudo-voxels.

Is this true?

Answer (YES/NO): NO